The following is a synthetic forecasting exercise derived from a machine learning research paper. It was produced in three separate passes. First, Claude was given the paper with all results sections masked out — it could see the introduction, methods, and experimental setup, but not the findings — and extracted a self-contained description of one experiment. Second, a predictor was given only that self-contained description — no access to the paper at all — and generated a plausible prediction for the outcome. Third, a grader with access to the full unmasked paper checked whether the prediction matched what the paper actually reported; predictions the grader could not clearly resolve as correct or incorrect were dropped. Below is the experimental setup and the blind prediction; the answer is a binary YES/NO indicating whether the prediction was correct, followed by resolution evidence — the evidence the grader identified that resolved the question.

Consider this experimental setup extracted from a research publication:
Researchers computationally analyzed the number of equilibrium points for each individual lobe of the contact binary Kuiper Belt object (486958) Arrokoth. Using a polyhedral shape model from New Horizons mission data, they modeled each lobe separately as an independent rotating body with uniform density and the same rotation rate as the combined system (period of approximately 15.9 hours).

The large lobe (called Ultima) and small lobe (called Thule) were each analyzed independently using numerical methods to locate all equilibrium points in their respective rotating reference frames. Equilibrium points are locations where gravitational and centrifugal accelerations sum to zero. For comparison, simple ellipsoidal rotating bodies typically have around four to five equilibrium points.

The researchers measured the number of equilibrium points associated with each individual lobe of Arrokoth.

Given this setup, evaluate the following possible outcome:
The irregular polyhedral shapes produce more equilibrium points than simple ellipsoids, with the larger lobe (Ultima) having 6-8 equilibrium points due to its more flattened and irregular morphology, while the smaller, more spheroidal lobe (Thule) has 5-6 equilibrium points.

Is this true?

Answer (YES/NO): NO